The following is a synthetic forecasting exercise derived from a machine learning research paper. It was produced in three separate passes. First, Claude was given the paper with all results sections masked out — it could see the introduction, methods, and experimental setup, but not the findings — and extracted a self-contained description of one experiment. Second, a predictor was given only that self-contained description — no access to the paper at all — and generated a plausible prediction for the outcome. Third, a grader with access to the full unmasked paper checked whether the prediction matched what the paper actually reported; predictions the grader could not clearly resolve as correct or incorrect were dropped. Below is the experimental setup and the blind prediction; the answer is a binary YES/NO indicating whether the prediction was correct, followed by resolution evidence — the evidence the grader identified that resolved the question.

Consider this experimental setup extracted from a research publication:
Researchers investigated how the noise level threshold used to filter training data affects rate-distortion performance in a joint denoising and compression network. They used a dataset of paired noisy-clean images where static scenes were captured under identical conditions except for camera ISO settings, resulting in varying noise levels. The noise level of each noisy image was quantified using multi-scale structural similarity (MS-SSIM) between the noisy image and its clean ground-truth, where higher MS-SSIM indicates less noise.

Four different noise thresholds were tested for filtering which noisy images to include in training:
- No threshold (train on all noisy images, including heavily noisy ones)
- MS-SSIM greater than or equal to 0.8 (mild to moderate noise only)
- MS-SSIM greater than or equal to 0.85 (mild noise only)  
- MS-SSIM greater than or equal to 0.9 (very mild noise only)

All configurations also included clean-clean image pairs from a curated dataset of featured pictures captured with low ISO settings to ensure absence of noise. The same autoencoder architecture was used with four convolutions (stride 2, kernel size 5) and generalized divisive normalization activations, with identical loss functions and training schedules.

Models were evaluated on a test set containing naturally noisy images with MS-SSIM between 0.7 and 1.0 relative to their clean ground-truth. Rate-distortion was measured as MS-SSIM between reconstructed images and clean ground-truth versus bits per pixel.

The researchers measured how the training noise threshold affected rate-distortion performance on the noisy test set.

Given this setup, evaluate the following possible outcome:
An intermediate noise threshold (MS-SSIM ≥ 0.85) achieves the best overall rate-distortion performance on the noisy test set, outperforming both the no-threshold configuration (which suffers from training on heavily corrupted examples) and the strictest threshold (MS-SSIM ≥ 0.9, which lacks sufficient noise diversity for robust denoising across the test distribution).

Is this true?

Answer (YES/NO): NO